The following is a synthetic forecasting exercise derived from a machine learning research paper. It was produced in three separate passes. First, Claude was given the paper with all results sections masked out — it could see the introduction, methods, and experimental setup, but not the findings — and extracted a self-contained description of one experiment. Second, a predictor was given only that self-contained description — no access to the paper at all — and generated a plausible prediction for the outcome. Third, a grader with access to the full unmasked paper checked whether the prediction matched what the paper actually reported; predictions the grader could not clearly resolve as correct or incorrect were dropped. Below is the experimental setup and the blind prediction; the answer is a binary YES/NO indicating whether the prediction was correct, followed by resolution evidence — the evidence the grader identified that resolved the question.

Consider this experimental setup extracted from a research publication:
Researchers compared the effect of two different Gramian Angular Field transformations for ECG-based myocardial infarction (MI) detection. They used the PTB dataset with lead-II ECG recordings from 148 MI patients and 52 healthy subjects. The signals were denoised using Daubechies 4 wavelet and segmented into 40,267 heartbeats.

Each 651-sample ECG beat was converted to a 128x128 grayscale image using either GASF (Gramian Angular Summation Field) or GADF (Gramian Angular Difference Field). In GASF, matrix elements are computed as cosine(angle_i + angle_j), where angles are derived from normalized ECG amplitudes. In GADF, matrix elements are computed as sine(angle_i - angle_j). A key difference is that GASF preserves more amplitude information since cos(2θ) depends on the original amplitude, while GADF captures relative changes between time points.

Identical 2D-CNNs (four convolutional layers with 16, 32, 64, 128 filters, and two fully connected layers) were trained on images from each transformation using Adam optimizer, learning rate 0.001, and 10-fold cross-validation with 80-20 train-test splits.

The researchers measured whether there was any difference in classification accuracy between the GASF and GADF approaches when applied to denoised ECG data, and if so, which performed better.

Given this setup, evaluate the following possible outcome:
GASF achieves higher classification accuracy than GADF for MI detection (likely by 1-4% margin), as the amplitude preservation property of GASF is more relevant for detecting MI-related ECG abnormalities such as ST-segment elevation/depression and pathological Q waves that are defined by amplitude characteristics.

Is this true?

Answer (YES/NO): NO